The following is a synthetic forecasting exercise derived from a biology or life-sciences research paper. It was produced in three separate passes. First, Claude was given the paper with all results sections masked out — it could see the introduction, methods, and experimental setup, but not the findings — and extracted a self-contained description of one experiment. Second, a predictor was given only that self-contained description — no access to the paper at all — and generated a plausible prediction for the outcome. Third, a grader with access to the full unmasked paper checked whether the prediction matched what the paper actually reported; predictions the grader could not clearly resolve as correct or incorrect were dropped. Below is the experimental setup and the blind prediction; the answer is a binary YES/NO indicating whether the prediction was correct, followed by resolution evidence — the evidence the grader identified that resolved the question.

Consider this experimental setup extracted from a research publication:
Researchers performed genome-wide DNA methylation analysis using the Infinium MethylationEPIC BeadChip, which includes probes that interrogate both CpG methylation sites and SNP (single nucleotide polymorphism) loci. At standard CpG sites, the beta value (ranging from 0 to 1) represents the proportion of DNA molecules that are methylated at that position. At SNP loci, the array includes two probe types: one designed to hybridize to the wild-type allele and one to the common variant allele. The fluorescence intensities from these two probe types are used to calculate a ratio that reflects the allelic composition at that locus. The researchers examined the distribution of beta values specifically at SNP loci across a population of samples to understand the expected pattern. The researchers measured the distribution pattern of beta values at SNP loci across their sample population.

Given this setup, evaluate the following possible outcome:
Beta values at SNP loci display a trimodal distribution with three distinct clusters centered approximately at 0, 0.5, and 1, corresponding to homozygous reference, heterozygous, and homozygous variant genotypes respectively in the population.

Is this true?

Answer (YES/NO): YES